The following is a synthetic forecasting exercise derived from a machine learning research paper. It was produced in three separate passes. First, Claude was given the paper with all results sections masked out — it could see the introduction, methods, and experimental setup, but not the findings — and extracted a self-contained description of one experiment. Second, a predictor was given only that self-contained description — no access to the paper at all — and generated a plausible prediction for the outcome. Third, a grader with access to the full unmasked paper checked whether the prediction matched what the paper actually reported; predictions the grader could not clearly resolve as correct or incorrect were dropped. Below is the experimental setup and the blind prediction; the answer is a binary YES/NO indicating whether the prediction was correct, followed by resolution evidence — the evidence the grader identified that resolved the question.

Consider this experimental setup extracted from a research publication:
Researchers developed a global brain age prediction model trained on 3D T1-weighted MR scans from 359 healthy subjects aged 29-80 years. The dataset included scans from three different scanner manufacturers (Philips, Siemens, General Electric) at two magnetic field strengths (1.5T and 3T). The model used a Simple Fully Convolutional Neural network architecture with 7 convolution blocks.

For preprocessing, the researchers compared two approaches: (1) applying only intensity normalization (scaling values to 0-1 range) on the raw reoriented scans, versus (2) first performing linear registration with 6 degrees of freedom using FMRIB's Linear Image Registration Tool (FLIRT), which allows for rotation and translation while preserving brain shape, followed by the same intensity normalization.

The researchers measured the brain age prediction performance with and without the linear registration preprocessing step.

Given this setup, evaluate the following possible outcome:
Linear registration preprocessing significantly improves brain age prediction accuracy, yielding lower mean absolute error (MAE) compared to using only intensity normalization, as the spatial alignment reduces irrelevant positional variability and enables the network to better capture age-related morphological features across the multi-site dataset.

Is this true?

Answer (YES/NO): YES